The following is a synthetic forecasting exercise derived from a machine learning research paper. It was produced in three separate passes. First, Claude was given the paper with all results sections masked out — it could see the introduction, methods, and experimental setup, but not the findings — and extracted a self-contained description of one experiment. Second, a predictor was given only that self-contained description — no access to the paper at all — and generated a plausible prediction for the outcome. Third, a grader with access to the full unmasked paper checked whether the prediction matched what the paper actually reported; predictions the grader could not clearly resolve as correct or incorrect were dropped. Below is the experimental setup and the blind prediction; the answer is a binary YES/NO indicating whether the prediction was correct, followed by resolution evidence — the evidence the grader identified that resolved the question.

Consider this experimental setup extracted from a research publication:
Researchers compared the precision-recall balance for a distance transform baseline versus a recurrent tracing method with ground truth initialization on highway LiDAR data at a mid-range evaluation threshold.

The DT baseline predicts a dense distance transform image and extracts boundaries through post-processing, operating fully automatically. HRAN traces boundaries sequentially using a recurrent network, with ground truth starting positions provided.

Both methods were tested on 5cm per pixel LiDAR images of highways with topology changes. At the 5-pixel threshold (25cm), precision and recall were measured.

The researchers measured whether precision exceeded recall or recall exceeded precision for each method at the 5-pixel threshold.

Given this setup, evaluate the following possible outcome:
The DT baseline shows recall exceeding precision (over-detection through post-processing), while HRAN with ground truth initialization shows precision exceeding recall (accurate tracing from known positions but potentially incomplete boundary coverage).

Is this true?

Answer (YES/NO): NO